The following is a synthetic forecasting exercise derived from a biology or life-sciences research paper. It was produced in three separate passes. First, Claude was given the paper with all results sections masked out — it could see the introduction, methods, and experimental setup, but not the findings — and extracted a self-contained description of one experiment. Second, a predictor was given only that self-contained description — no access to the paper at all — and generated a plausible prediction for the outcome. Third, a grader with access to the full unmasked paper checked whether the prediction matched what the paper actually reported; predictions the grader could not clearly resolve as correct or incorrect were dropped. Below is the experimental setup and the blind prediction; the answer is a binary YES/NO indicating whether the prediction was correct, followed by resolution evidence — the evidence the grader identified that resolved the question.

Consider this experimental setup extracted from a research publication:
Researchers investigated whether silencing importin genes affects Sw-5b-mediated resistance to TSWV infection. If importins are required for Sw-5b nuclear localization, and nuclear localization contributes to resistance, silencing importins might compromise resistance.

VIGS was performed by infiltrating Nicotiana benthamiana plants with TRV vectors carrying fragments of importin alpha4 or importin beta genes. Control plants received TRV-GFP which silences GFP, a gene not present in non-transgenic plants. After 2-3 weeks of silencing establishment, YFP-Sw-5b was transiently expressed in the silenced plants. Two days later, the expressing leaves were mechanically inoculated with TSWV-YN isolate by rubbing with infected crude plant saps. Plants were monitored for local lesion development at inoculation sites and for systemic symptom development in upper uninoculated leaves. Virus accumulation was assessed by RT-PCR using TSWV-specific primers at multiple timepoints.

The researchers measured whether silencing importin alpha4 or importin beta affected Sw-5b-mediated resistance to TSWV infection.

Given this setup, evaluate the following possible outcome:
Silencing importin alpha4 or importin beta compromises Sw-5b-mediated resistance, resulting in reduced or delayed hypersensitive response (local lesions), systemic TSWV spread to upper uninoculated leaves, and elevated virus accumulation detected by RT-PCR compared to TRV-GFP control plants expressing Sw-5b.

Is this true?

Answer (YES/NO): NO